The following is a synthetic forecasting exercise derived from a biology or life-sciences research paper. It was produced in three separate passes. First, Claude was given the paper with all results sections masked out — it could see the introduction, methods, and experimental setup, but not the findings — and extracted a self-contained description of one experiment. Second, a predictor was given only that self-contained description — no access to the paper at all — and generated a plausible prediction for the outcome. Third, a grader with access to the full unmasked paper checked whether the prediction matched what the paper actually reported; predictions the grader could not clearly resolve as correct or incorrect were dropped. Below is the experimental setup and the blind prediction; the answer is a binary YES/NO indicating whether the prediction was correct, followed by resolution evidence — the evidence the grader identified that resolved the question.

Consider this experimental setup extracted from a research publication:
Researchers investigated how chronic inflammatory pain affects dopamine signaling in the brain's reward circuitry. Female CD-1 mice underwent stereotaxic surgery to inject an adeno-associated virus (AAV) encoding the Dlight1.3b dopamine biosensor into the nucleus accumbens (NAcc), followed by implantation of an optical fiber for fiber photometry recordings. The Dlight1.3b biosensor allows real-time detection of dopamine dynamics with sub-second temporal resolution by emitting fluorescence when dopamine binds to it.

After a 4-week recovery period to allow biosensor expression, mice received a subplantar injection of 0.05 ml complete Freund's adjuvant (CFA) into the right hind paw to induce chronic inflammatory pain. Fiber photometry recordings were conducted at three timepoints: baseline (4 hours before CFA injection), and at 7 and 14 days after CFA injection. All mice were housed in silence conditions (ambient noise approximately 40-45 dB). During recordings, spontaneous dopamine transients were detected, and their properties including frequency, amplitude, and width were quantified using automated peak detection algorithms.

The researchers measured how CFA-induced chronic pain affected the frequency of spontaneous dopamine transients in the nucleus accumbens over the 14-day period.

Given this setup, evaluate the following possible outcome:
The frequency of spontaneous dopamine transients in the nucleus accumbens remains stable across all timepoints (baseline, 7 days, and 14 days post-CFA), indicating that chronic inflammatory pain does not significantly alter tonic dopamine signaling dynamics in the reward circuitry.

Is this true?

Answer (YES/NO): NO